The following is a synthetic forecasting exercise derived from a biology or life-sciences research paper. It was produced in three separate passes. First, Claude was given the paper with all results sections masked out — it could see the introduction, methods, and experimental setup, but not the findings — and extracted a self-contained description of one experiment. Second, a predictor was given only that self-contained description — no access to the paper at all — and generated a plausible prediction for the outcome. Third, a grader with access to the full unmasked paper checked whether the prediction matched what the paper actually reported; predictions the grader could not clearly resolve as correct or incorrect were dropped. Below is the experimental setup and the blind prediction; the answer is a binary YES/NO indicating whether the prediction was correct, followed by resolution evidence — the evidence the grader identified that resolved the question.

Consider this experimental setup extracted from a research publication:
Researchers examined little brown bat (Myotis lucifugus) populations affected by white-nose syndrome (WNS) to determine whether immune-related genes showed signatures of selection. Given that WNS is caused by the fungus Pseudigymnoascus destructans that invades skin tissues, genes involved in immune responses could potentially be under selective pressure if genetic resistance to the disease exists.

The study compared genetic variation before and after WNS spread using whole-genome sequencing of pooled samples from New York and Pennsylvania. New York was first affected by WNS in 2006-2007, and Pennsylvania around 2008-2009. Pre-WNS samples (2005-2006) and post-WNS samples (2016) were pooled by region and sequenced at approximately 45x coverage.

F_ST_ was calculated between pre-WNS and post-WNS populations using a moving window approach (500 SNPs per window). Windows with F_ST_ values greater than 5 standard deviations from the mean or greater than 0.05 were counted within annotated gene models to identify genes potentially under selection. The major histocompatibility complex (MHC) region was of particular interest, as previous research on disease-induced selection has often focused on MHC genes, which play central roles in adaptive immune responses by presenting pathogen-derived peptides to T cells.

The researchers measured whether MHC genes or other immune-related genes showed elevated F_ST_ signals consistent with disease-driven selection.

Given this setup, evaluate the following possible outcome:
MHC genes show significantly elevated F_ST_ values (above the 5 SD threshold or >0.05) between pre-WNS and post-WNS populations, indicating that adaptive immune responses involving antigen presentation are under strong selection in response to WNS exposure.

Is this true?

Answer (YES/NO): NO